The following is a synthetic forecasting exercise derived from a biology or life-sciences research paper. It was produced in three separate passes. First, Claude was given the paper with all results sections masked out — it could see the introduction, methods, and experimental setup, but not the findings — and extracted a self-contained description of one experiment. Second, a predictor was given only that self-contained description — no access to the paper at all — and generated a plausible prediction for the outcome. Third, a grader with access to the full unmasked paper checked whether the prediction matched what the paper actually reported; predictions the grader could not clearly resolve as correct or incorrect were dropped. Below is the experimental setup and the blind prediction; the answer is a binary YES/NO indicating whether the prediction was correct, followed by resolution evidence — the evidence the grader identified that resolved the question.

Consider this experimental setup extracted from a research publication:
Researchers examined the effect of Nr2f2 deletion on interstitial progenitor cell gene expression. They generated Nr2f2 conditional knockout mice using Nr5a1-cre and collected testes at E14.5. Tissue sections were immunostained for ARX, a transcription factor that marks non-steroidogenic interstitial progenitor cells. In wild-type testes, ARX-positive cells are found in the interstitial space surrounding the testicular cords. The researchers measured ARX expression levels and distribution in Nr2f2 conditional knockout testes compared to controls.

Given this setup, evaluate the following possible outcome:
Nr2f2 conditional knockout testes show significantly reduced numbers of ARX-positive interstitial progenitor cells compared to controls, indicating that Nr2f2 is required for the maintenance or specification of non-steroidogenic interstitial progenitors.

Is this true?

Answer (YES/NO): NO